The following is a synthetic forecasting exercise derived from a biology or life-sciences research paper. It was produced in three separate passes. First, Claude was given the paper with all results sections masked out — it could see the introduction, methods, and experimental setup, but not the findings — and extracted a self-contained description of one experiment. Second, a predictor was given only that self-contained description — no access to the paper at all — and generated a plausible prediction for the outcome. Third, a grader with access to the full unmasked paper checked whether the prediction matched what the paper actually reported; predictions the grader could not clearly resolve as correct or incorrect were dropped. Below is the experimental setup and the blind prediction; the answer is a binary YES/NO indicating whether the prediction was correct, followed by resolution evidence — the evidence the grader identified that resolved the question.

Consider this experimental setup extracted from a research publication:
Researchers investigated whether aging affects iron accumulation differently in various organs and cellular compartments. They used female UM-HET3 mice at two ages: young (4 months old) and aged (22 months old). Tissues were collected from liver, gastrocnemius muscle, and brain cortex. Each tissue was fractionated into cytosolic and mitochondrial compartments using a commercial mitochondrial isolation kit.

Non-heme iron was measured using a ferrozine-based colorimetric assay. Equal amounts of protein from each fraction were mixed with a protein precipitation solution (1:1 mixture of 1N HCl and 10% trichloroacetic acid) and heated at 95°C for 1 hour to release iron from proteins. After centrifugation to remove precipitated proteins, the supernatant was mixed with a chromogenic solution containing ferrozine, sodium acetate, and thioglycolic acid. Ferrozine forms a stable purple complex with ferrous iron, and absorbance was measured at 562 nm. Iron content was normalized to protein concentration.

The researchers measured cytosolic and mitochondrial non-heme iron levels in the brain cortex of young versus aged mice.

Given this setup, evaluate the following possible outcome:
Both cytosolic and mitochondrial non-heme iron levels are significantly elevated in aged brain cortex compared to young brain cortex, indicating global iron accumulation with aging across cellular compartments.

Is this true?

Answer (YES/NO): YES